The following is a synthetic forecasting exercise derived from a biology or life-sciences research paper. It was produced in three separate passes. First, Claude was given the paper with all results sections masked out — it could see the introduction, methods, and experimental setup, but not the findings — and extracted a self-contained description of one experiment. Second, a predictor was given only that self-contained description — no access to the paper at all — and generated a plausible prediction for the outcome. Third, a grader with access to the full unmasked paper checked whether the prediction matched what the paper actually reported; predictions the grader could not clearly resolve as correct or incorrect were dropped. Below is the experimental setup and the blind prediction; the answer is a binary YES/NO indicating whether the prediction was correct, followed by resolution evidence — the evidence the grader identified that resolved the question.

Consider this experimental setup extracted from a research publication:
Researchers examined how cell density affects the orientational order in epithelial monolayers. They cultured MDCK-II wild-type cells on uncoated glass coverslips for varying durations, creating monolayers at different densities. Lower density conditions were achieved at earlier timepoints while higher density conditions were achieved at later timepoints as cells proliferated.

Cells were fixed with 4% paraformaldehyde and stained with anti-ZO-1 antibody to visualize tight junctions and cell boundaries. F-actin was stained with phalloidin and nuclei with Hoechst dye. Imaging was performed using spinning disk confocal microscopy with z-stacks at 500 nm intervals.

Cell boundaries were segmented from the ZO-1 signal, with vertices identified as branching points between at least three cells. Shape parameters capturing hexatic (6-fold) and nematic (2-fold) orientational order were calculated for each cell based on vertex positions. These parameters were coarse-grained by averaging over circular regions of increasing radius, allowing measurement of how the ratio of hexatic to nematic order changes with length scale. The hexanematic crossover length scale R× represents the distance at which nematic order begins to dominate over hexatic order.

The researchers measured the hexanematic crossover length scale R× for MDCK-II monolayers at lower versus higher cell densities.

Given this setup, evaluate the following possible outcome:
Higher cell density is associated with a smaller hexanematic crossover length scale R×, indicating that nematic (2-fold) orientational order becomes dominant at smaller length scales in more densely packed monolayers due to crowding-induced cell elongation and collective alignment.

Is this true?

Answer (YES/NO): NO